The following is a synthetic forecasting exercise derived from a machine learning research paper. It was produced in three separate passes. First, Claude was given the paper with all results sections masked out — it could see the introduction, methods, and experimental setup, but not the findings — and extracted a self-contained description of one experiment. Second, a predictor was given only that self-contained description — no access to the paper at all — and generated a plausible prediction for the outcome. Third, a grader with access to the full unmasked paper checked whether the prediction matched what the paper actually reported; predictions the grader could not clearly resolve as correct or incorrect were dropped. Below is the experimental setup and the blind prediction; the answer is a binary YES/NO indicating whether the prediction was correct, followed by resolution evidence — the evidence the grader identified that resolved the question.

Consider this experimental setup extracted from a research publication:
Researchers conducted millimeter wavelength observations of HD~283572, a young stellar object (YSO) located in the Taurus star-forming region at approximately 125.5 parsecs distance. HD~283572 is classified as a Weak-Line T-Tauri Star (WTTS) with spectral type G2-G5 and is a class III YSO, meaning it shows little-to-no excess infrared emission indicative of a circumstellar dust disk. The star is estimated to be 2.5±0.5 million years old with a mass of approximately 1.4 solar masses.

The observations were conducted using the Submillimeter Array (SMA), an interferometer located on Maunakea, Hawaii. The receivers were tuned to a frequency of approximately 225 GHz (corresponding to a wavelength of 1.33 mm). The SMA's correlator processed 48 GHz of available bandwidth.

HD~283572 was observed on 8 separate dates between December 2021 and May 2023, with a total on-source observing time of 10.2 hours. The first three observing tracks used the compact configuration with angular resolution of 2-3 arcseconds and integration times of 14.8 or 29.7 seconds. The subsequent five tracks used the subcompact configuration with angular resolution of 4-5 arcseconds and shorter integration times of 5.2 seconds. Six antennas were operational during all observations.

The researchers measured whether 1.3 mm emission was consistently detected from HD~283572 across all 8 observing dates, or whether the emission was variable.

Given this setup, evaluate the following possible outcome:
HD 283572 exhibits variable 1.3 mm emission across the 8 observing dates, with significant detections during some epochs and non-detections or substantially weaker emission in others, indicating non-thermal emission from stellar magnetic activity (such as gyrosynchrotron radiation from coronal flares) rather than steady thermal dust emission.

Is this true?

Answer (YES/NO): YES